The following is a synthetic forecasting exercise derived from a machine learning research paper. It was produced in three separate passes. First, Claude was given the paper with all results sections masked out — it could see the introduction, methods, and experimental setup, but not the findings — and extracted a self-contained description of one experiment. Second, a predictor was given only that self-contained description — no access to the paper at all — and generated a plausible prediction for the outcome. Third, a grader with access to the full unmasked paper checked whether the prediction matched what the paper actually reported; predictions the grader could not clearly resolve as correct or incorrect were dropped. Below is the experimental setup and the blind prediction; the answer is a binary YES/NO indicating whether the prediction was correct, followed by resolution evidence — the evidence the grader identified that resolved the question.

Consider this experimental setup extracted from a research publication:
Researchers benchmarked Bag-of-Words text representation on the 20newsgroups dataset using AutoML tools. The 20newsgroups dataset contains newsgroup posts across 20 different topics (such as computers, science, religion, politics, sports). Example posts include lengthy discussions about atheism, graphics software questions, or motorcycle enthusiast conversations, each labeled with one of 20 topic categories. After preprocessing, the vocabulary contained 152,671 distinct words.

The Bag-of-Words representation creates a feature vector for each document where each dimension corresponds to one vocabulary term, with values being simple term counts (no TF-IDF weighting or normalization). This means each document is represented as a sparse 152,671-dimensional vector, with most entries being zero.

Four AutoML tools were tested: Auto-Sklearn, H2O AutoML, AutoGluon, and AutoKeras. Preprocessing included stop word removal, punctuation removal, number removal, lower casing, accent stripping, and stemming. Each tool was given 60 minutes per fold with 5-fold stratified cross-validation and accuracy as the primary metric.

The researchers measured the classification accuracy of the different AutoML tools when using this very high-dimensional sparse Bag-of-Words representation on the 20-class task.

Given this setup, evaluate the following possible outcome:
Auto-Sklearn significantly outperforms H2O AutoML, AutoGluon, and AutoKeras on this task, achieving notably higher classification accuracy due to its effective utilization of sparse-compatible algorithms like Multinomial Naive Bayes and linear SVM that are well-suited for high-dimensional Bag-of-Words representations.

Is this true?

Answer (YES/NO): NO